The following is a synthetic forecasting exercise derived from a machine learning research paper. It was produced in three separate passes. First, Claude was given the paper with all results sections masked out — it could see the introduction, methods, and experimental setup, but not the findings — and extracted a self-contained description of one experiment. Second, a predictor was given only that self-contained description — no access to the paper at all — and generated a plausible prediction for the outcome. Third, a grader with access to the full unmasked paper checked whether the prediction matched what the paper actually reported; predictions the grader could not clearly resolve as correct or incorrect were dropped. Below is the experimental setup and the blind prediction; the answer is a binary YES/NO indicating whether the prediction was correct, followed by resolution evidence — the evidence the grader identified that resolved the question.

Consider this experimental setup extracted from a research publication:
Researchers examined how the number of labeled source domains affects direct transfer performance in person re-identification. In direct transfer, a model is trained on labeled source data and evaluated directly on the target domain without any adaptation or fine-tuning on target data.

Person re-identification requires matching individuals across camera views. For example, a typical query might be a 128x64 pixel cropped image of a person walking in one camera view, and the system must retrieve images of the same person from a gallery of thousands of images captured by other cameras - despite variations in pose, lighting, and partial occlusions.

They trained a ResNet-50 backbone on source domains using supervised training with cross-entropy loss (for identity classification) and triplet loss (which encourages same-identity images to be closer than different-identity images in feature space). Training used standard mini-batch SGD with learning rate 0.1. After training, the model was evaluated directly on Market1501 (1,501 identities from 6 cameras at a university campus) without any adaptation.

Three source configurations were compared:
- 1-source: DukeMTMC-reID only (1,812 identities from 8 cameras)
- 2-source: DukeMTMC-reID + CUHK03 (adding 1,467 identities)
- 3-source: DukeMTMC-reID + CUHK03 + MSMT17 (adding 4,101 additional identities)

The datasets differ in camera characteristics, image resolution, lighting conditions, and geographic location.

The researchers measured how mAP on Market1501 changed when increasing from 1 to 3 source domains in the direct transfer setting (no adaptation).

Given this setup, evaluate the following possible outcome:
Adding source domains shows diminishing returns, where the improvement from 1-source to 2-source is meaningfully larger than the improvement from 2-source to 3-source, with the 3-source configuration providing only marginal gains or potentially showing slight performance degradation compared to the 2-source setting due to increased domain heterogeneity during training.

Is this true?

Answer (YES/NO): NO